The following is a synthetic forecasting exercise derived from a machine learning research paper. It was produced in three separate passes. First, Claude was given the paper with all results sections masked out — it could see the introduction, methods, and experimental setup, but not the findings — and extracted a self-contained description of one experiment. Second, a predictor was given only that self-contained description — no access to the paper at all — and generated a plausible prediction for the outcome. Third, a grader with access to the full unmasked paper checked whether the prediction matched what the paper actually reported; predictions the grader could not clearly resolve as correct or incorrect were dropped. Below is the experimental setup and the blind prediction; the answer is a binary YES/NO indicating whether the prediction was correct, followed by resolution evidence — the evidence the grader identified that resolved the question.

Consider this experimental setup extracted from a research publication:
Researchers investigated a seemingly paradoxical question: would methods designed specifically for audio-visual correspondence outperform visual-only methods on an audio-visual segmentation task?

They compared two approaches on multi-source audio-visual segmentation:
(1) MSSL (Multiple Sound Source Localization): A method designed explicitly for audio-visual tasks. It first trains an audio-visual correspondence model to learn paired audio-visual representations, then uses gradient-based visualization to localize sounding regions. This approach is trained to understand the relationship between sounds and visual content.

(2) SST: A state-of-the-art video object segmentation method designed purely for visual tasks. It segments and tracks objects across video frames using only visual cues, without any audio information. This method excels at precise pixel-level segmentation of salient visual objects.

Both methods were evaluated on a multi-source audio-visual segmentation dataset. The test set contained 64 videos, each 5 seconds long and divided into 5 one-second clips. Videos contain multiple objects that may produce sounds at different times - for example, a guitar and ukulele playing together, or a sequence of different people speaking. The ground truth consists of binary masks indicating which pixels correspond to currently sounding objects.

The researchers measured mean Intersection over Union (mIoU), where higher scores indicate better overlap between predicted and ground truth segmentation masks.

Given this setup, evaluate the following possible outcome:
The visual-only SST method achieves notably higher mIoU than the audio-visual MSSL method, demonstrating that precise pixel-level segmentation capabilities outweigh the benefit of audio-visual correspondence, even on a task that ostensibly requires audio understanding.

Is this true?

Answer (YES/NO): YES